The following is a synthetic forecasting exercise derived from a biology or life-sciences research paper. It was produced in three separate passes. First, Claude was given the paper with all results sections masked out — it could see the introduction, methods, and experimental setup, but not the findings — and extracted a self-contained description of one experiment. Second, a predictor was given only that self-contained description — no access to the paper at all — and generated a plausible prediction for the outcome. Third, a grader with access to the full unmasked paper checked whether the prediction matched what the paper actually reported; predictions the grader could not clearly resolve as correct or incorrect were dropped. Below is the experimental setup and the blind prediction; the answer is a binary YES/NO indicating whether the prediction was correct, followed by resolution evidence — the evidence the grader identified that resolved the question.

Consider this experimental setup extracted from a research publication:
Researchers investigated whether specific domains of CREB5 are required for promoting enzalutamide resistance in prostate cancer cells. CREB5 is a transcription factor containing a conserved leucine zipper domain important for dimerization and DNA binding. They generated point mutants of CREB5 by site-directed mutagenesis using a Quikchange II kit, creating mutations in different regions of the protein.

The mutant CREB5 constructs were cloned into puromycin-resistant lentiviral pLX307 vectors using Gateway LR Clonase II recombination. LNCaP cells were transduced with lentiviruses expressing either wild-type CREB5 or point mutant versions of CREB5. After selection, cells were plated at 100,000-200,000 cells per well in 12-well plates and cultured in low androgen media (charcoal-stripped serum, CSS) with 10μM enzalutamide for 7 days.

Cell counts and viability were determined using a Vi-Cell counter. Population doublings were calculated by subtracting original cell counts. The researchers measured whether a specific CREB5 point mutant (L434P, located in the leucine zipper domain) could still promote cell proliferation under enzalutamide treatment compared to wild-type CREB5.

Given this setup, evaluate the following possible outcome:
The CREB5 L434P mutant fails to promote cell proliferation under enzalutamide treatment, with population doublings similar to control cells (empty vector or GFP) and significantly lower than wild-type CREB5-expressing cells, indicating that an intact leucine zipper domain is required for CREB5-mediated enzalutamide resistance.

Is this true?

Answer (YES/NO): YES